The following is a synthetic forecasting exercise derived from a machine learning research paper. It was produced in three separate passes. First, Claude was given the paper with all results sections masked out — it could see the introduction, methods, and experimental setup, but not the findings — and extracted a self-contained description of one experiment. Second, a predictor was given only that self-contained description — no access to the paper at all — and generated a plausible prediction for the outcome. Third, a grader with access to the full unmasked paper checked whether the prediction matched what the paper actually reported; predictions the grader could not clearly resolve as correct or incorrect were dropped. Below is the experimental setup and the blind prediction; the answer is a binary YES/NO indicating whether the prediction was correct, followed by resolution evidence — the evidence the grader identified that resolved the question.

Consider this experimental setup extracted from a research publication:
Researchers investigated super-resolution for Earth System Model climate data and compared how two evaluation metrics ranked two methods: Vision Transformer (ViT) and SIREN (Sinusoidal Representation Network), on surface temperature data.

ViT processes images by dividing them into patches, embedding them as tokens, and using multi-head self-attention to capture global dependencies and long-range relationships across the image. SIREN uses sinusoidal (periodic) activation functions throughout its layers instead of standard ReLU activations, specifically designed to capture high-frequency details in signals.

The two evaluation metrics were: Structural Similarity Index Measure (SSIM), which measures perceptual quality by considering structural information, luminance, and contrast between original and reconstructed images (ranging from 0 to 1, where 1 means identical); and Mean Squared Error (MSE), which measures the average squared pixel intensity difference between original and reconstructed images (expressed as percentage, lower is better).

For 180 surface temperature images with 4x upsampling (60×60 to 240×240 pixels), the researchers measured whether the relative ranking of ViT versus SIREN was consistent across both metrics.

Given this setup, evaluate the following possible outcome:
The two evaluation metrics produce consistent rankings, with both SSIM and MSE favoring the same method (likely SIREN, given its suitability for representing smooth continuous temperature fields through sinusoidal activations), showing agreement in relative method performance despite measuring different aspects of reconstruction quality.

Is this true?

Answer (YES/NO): NO